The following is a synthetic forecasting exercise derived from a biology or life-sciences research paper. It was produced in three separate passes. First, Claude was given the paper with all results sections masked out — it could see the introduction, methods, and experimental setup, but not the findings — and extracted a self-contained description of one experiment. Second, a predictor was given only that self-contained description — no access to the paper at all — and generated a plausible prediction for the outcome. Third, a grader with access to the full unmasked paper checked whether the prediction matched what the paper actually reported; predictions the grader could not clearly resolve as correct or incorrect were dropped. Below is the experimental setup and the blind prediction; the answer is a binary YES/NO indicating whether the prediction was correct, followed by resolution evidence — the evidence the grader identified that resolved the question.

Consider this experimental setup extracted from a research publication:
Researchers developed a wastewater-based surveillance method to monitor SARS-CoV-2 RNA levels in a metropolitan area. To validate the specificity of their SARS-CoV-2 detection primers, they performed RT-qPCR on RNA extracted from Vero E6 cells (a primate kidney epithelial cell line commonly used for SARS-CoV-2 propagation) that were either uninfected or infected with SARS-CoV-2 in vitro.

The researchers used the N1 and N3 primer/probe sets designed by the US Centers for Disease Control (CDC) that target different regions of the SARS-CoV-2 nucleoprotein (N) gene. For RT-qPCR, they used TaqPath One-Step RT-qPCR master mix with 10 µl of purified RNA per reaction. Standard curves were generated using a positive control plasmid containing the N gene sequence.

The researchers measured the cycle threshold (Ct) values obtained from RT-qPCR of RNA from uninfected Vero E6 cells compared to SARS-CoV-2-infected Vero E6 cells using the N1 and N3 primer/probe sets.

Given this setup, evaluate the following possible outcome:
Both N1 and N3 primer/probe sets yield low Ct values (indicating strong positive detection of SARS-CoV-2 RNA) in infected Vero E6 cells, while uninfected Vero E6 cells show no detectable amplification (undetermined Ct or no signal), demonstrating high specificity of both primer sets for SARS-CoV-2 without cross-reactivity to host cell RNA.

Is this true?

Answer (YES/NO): YES